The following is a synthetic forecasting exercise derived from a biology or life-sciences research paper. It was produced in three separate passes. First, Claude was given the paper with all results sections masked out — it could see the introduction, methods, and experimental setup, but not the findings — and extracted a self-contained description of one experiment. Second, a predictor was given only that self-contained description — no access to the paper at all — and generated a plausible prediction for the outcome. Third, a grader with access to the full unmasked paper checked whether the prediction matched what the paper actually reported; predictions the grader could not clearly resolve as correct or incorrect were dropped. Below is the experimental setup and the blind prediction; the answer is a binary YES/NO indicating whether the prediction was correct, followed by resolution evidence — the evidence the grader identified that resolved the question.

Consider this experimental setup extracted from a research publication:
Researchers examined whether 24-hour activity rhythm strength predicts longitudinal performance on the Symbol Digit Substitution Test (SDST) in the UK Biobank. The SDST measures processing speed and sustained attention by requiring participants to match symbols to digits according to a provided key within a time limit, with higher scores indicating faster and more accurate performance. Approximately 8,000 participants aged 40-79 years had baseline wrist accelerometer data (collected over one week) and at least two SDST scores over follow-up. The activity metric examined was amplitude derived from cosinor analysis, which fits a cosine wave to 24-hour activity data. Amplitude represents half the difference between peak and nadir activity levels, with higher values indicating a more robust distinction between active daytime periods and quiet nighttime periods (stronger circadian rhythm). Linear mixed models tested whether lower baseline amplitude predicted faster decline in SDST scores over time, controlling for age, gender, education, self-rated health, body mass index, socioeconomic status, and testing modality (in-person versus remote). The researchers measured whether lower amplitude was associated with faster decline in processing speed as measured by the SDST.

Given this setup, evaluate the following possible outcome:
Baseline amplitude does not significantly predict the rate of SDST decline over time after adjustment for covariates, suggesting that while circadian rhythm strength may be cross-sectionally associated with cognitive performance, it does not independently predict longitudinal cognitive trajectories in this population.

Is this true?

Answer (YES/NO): NO